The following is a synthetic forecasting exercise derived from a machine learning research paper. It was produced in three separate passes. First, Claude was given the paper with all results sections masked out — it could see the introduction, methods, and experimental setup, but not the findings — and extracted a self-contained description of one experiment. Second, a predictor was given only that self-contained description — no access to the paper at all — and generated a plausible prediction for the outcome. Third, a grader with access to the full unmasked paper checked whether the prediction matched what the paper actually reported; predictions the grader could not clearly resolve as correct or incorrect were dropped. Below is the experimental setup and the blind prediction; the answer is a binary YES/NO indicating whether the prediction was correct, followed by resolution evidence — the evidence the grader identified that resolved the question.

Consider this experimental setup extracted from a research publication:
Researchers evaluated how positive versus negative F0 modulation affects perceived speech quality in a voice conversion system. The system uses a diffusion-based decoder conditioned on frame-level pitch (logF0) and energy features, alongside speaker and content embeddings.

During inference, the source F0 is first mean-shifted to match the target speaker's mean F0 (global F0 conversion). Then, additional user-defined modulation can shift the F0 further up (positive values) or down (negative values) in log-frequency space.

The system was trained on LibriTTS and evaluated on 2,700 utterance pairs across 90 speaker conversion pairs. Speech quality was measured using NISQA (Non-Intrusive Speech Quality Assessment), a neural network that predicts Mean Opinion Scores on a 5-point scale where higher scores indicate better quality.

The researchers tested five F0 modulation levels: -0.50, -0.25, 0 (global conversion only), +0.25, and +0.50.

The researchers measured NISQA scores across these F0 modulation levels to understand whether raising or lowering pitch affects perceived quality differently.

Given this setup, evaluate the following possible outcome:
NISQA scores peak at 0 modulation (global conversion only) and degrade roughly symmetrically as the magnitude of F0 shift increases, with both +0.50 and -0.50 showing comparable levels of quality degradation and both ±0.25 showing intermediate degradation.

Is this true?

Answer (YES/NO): NO